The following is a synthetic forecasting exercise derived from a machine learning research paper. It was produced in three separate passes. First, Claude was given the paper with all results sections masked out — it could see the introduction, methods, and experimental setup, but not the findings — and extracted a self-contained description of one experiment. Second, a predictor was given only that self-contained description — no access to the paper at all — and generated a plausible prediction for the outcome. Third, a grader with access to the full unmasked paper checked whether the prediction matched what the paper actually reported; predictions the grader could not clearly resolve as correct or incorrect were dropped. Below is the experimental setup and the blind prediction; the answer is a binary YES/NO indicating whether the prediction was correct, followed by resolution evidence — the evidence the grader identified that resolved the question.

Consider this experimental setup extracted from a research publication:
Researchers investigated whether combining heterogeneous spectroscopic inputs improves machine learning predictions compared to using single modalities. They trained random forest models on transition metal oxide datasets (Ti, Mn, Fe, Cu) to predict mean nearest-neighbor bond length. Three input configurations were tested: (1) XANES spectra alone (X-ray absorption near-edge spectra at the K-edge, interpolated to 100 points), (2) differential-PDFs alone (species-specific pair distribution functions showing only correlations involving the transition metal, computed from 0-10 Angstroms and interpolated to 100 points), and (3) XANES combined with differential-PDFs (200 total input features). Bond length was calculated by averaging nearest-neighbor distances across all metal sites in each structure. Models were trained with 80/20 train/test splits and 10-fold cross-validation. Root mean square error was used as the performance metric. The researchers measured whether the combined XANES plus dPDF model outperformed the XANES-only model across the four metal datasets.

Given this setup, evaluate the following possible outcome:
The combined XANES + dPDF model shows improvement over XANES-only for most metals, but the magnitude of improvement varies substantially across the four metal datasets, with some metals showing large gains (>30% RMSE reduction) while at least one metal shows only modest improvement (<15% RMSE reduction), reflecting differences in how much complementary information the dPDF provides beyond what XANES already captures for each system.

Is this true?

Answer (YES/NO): NO